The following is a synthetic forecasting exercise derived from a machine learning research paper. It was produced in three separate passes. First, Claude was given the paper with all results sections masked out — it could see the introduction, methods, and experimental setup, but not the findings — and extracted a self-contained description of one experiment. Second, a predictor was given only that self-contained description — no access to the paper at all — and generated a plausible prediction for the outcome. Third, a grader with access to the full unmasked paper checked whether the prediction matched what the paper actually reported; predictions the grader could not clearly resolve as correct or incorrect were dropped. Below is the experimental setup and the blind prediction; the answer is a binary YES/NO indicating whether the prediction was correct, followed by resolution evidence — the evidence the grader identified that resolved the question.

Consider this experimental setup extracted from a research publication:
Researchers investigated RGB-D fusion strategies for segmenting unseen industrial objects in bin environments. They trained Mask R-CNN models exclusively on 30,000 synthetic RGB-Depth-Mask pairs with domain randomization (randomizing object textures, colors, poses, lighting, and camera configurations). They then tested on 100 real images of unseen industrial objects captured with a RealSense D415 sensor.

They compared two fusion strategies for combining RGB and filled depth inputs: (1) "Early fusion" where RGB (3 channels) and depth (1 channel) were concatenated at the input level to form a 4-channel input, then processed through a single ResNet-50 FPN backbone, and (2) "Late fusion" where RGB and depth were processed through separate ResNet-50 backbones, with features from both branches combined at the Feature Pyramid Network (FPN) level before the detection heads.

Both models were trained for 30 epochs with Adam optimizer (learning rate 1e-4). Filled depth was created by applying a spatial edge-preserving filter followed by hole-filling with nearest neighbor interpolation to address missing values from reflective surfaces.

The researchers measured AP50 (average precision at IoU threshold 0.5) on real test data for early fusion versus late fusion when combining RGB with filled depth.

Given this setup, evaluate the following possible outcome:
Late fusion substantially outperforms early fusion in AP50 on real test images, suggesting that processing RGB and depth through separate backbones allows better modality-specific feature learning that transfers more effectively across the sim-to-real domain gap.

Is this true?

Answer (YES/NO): YES